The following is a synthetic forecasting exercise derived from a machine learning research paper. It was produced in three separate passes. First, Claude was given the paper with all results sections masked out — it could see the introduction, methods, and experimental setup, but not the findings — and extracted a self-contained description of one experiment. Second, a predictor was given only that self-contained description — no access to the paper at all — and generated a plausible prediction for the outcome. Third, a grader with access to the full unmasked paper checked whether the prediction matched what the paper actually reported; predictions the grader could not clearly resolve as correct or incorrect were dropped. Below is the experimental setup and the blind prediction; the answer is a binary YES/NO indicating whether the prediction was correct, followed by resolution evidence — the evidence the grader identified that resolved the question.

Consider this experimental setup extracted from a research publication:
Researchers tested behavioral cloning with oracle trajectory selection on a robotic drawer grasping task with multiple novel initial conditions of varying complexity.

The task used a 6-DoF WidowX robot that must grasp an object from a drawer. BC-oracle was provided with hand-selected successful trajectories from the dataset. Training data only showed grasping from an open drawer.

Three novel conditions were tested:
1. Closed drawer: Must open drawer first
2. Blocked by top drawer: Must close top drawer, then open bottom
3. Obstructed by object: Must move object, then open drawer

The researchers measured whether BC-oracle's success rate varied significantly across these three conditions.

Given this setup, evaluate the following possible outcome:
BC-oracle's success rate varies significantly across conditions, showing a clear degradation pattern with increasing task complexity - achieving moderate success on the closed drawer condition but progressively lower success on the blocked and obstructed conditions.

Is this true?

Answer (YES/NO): NO